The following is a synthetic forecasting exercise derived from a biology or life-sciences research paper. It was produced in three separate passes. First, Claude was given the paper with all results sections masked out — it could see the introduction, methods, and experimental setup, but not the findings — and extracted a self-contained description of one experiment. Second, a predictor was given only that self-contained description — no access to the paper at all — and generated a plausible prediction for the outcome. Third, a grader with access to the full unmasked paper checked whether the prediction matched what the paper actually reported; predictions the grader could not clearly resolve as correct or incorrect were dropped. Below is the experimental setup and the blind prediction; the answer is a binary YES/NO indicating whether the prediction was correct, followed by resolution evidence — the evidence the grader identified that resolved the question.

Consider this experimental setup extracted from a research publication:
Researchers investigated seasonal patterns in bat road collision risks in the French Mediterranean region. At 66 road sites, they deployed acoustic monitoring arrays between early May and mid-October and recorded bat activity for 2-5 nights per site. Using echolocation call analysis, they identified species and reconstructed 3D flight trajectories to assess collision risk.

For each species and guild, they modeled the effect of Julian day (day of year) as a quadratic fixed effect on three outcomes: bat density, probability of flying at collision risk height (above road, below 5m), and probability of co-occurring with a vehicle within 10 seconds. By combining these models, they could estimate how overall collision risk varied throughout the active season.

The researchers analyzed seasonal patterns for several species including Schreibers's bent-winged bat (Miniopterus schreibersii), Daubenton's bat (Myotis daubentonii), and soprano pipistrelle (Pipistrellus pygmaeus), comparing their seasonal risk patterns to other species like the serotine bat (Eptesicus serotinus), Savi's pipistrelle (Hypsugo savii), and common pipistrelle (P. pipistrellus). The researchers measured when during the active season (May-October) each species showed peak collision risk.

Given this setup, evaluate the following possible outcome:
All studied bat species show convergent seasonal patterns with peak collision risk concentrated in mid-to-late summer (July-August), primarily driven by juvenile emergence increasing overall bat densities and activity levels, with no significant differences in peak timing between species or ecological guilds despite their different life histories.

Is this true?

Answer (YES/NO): NO